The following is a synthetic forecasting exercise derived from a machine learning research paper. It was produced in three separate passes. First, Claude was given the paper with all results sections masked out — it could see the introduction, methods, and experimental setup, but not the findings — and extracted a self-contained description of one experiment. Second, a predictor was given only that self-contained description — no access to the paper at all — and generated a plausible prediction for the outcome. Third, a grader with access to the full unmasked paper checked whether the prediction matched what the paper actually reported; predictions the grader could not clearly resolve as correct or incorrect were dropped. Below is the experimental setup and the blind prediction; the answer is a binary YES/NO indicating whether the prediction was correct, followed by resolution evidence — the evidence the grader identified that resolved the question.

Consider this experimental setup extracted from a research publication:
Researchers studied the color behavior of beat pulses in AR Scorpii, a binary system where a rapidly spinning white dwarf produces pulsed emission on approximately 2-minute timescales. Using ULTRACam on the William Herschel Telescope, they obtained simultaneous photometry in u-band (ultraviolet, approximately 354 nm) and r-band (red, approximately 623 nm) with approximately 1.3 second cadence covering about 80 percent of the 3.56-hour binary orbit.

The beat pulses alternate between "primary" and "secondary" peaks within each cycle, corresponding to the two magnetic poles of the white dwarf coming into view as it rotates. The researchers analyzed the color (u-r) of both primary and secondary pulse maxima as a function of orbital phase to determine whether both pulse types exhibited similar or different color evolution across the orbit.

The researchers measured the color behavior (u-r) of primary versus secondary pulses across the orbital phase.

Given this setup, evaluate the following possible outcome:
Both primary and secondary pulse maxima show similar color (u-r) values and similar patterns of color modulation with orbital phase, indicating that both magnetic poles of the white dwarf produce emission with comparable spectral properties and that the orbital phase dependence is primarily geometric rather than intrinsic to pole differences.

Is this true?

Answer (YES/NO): NO